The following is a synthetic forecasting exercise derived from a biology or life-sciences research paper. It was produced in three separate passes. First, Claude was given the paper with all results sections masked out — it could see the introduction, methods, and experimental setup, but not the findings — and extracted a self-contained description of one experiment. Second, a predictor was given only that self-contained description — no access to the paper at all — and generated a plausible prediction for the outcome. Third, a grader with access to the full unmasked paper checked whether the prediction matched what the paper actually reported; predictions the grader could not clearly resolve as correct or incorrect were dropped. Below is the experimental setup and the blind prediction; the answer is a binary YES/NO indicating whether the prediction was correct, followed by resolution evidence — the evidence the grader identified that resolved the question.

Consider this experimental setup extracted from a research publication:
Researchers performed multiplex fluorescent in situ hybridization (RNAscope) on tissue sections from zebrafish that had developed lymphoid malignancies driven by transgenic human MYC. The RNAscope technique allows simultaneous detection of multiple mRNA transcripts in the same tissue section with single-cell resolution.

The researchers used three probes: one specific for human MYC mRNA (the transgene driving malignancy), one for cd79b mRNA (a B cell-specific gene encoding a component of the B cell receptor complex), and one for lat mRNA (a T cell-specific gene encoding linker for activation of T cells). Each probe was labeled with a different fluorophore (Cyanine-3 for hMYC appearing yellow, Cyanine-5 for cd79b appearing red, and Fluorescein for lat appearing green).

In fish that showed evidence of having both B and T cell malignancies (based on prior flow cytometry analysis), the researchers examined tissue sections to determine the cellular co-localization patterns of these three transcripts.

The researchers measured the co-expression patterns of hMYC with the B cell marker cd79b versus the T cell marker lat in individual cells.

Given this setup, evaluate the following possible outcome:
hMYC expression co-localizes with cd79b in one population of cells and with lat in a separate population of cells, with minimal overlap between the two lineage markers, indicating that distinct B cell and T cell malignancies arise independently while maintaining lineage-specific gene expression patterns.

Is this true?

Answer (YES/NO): YES